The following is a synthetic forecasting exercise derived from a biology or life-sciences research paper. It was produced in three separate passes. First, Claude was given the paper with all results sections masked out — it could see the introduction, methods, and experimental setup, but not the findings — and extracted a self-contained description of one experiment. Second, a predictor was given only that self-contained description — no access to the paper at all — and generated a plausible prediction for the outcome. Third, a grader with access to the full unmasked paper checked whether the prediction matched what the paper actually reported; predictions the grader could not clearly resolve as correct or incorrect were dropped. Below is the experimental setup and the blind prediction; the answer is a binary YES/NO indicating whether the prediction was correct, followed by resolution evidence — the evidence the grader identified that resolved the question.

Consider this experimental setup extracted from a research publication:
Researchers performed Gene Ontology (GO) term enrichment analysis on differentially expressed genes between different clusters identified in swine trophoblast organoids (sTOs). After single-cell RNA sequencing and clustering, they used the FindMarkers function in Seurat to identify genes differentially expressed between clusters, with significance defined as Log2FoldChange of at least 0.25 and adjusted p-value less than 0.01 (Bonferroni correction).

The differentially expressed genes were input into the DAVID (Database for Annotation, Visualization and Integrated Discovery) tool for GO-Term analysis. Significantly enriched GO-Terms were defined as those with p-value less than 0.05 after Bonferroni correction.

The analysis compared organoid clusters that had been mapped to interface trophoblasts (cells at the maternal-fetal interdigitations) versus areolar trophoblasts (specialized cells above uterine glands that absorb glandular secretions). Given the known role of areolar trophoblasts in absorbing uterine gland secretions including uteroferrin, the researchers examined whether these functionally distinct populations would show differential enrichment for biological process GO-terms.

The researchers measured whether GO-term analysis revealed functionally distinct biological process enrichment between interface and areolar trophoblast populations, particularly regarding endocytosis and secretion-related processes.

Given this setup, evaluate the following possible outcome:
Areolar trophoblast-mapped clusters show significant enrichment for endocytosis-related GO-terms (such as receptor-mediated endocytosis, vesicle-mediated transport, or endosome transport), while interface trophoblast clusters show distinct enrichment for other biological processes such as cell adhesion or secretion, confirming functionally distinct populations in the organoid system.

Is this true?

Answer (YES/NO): YES